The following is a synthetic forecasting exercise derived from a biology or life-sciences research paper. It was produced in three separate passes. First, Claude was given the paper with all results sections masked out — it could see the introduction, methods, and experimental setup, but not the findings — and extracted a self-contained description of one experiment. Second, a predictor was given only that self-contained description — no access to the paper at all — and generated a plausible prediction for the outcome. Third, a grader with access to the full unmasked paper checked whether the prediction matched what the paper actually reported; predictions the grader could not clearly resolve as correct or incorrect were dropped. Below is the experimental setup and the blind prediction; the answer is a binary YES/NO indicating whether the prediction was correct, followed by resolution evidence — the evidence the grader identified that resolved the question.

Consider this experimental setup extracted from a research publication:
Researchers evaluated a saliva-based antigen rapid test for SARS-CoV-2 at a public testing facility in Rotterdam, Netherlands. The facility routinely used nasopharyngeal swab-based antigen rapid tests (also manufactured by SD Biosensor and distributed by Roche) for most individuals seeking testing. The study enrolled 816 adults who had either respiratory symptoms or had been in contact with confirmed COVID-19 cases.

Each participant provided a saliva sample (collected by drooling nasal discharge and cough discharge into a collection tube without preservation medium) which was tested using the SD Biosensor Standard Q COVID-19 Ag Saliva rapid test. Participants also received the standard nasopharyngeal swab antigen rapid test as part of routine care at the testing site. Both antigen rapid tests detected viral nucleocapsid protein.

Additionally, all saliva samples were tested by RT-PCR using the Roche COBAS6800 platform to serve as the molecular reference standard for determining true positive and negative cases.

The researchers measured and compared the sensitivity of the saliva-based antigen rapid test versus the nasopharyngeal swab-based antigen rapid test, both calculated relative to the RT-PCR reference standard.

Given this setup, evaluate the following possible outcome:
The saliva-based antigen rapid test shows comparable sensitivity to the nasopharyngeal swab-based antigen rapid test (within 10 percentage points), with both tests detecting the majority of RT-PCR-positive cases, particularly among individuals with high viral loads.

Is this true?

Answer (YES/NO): NO